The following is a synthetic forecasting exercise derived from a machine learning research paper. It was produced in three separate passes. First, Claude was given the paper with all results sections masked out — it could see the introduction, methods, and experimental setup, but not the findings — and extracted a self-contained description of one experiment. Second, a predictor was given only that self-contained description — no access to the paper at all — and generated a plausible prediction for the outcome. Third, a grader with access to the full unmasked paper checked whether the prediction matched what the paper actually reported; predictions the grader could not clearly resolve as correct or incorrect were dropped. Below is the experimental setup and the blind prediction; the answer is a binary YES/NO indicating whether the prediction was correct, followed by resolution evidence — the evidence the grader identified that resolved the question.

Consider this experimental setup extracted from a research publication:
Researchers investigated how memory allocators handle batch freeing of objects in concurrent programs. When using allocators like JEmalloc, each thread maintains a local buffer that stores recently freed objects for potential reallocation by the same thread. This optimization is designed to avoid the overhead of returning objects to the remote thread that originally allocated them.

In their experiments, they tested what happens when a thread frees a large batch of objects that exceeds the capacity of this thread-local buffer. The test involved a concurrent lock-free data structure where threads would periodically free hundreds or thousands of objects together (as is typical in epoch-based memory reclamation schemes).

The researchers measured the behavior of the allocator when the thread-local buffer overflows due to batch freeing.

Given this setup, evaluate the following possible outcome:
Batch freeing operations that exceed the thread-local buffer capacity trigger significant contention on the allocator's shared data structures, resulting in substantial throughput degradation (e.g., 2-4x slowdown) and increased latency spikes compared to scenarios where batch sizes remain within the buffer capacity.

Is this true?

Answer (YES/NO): YES